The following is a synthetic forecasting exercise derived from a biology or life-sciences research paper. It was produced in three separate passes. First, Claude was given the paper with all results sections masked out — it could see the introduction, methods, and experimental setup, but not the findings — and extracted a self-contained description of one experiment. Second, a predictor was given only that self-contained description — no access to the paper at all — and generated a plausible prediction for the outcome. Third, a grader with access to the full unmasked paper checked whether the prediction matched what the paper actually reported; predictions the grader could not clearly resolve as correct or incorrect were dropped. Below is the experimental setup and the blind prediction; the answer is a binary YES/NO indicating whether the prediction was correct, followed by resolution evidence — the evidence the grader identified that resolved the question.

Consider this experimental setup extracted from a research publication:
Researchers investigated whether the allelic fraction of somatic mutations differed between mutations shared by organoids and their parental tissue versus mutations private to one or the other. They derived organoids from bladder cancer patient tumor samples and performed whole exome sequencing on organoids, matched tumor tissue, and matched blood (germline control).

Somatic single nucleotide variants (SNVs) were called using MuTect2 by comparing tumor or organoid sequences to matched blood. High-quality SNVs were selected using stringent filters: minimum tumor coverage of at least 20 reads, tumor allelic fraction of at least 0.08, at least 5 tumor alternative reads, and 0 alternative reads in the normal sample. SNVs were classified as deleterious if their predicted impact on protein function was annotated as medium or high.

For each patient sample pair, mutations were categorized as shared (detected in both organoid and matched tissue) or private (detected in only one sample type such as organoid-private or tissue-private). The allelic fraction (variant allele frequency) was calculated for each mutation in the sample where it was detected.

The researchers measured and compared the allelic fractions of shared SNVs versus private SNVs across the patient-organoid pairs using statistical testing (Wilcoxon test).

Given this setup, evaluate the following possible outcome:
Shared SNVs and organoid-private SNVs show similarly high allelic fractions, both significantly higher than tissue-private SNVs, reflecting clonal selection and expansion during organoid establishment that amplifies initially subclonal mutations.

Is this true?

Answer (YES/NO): NO